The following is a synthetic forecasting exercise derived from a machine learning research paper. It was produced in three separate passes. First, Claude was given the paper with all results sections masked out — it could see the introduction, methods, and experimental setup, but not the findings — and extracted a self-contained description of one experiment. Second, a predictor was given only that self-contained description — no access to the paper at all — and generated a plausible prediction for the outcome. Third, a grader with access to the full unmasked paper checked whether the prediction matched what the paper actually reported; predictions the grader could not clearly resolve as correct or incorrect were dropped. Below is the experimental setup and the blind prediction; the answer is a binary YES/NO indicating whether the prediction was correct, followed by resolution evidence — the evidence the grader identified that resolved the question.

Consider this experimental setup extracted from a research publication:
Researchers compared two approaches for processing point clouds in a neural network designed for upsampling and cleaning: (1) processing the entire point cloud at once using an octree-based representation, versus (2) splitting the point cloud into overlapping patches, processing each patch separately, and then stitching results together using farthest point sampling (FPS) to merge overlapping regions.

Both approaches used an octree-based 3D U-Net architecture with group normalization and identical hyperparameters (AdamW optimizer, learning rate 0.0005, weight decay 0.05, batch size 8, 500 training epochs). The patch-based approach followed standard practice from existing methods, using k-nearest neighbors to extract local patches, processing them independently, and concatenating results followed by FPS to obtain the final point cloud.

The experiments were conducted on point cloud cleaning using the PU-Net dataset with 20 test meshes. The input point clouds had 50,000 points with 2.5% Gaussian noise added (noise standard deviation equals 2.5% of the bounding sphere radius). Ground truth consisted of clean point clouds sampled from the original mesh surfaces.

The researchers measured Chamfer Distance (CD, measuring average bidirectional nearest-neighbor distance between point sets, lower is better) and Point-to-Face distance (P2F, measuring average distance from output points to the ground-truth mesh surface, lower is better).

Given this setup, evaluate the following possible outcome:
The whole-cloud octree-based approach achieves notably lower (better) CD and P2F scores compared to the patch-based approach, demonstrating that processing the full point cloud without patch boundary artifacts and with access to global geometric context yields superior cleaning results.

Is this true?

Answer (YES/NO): NO